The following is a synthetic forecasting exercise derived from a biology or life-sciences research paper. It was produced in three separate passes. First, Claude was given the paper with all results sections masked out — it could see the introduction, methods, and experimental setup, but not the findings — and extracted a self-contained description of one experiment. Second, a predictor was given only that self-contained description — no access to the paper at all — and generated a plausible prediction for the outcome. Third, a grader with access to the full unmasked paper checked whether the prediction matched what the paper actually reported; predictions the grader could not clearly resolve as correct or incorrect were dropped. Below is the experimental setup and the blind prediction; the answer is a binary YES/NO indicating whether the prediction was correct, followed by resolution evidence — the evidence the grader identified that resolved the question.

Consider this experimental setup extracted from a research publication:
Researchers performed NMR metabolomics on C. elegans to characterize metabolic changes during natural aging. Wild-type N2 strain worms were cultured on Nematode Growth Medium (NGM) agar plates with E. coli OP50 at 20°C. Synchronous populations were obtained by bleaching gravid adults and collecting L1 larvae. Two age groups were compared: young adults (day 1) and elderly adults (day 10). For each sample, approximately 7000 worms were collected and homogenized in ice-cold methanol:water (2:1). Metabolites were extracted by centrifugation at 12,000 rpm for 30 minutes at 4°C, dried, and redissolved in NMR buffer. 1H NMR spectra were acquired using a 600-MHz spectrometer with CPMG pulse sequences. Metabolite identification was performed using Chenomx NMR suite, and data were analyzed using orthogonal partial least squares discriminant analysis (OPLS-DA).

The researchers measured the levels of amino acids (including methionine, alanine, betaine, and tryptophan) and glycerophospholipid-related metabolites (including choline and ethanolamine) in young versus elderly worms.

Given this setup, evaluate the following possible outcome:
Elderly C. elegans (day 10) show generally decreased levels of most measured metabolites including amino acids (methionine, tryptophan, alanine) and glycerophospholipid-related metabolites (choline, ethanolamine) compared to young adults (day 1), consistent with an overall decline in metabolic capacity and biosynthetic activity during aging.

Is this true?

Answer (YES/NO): NO